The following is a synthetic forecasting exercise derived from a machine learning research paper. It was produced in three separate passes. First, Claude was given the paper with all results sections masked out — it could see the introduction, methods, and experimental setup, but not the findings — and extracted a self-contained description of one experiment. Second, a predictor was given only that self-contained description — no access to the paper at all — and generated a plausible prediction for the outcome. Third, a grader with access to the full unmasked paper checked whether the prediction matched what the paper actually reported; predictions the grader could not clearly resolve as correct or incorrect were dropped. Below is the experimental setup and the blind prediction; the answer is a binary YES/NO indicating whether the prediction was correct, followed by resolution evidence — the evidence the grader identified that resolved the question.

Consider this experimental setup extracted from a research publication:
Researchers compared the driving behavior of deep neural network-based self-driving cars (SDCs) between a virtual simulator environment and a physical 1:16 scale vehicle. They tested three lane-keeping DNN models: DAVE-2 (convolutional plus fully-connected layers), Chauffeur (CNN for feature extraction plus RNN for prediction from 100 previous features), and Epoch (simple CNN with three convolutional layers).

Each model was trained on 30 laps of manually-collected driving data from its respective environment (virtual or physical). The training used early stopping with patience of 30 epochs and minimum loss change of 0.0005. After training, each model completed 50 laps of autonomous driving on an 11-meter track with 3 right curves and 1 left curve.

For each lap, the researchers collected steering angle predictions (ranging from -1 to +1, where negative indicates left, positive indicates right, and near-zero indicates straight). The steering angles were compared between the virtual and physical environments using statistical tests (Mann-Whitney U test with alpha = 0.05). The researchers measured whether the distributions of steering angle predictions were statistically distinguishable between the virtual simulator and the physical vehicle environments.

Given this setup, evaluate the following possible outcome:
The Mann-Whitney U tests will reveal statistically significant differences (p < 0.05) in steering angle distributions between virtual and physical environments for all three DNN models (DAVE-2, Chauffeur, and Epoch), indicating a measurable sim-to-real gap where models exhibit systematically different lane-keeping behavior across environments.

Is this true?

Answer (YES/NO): NO